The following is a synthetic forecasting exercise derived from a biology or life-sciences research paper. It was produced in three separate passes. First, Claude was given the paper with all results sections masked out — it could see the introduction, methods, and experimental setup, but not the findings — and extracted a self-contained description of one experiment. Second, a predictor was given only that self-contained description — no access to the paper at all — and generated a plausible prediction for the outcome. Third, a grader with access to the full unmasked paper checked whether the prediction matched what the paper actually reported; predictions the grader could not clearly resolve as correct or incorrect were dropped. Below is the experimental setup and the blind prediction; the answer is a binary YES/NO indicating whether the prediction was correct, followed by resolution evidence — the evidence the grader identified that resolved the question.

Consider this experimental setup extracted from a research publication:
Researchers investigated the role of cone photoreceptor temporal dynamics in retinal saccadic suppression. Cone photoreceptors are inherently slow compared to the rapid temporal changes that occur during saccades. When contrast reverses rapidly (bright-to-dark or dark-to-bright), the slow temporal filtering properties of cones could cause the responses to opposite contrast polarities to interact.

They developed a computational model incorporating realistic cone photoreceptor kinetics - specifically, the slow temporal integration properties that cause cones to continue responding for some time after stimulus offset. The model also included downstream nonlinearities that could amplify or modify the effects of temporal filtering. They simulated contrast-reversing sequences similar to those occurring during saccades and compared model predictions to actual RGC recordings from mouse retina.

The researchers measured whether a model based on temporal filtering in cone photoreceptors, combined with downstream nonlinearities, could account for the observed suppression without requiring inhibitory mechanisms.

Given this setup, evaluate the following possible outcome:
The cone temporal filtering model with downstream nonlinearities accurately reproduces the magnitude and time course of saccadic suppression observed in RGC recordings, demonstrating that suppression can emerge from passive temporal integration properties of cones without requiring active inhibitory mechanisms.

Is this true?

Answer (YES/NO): NO